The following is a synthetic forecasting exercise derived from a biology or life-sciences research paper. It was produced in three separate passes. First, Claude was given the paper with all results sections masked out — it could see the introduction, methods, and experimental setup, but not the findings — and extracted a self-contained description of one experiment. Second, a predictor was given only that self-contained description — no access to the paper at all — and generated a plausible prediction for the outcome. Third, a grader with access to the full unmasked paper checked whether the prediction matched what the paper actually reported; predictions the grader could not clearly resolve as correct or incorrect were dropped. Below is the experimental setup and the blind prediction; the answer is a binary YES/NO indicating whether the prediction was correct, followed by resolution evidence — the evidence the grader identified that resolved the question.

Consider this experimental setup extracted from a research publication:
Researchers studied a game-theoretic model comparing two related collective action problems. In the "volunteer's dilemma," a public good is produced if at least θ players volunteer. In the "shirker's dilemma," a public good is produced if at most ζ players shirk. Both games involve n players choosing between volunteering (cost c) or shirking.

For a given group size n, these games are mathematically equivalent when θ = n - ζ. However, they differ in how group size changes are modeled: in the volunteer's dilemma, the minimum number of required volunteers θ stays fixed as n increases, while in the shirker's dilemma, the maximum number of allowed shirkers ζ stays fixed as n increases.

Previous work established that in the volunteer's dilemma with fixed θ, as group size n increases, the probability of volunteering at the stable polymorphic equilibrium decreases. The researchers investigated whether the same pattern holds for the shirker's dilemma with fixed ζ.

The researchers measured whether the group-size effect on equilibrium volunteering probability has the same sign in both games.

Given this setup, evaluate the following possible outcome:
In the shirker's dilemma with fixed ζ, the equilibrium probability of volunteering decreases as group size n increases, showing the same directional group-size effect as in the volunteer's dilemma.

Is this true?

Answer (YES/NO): NO